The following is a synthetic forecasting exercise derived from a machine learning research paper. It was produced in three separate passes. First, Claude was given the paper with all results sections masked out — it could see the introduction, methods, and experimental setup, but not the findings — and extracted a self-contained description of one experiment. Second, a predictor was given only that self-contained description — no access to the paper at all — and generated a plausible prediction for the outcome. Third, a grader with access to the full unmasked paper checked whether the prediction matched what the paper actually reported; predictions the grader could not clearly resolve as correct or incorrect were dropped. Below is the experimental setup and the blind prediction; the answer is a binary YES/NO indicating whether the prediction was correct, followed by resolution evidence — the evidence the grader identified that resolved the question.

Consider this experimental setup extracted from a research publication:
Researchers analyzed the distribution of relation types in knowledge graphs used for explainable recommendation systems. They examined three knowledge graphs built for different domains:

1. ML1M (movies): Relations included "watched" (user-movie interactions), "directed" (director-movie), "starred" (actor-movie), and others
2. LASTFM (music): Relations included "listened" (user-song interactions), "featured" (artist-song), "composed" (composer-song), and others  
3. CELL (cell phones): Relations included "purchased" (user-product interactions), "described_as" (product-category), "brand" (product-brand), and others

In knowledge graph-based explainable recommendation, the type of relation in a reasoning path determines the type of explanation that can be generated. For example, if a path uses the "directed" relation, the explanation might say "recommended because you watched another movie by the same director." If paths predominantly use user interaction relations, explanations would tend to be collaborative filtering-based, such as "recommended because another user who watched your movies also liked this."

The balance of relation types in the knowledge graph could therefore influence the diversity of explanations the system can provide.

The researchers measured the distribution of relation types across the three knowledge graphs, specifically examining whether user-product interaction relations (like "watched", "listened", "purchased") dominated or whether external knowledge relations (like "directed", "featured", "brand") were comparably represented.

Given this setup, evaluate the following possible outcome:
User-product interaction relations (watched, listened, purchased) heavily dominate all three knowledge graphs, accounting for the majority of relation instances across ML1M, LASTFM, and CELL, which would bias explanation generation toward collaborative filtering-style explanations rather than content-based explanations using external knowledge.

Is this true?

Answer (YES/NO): YES